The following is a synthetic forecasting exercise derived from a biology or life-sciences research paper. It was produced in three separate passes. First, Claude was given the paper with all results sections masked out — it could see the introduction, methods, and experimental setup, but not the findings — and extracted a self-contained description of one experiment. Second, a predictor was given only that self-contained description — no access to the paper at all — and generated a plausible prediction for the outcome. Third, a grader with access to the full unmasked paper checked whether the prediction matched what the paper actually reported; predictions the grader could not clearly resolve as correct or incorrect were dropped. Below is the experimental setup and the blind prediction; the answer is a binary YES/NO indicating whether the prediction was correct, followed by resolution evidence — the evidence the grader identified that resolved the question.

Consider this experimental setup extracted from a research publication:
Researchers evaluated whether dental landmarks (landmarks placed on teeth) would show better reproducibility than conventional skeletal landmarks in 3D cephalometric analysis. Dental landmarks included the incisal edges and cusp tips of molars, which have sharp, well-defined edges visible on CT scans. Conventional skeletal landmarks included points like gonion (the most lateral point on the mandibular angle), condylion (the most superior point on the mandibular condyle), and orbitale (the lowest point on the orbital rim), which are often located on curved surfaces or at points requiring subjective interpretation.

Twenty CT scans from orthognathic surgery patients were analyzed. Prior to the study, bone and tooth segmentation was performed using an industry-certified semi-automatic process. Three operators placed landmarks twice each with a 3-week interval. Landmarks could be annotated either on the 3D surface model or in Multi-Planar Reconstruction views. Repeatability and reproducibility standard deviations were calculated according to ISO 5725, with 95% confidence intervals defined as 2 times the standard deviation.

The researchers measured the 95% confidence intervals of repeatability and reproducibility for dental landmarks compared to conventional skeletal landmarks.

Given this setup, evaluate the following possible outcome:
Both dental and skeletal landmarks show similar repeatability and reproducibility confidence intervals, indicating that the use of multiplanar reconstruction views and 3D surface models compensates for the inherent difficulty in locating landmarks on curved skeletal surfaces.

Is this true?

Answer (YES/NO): NO